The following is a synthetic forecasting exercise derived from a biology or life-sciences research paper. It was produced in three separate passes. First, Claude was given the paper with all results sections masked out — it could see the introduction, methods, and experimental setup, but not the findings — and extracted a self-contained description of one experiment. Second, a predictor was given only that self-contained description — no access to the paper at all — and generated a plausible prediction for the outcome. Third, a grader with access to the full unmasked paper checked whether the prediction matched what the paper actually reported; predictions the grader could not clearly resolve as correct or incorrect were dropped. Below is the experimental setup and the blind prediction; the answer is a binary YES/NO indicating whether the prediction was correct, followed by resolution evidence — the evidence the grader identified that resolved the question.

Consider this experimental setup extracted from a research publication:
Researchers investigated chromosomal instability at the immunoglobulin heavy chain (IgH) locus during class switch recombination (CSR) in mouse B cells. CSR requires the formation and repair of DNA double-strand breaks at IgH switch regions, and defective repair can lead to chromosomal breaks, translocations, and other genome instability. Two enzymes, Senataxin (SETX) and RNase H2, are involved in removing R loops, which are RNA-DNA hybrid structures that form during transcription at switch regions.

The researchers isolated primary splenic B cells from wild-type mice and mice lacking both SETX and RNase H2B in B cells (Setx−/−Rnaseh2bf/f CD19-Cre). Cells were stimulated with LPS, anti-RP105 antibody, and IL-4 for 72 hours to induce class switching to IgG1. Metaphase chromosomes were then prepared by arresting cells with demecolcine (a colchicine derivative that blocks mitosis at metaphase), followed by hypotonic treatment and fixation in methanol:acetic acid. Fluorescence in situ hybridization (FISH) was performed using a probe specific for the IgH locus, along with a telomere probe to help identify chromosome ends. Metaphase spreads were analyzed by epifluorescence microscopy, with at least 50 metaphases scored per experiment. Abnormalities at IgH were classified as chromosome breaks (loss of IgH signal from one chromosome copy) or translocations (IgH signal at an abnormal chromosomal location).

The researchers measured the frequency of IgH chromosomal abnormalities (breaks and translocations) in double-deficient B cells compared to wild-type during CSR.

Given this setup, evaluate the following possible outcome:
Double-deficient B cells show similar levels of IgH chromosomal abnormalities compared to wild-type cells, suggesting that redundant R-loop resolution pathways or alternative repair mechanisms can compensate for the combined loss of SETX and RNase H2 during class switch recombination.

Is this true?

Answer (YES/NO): NO